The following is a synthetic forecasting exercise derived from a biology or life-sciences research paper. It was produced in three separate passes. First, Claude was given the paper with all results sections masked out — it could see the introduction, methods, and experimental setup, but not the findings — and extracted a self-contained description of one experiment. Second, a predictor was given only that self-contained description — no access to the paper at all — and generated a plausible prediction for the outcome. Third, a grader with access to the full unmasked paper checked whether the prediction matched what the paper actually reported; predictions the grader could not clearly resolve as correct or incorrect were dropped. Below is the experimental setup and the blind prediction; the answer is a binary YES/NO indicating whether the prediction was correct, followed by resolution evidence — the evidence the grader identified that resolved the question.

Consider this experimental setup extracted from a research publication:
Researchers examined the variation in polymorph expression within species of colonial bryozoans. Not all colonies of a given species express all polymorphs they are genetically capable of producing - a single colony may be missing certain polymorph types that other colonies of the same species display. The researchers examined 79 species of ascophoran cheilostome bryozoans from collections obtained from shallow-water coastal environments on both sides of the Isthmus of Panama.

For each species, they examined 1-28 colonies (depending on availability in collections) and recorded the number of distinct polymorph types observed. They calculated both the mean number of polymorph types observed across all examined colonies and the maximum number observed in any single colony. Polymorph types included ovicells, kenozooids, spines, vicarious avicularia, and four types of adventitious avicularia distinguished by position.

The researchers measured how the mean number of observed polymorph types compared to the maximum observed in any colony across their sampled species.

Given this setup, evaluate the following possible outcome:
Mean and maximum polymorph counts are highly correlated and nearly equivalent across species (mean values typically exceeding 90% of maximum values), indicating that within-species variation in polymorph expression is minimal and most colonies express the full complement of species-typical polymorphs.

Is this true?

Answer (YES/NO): NO